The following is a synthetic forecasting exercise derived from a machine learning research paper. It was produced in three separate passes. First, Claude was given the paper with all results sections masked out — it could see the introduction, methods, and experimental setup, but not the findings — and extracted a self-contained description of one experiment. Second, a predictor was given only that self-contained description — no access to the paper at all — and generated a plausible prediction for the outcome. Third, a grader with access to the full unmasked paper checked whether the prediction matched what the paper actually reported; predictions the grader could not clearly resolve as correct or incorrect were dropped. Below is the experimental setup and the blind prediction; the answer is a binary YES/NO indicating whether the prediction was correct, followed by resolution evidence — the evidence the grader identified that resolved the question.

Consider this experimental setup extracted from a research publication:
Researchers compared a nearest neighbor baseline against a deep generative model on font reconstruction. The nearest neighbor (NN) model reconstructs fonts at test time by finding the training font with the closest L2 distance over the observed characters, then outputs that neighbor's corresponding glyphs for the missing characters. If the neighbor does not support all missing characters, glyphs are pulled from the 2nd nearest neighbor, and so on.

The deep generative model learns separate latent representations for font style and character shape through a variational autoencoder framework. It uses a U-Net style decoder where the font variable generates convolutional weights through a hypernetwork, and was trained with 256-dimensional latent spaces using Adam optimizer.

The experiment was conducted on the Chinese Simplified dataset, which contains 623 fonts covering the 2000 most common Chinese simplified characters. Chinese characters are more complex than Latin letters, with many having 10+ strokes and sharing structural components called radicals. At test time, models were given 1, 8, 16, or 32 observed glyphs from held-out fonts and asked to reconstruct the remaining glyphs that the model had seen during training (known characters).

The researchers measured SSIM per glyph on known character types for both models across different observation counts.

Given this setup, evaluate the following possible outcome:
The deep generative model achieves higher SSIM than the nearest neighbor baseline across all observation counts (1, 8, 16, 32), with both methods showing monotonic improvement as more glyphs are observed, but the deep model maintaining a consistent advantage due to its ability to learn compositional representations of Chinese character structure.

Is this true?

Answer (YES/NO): NO